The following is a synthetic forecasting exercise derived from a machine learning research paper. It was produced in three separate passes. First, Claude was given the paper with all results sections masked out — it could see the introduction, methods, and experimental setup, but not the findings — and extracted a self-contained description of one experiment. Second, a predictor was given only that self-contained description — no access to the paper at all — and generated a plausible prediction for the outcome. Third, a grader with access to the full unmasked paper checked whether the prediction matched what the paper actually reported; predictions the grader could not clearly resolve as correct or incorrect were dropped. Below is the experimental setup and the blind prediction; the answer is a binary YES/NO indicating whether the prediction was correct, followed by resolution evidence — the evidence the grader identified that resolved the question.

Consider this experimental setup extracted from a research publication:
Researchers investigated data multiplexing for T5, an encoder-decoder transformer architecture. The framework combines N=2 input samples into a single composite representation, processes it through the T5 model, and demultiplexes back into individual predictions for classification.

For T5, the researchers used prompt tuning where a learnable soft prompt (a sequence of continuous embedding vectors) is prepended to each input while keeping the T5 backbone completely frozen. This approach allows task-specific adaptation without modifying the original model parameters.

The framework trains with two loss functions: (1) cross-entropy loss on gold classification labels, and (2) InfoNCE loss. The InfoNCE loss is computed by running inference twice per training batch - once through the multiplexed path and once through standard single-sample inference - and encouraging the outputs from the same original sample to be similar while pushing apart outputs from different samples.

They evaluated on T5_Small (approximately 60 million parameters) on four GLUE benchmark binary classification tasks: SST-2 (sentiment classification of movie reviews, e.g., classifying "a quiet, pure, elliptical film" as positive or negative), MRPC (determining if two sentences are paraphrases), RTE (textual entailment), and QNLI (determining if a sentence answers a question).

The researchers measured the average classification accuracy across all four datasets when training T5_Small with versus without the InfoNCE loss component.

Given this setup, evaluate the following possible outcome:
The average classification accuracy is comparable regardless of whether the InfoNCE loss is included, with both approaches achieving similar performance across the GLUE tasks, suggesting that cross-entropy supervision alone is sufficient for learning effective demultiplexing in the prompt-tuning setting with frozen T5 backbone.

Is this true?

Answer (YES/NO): NO